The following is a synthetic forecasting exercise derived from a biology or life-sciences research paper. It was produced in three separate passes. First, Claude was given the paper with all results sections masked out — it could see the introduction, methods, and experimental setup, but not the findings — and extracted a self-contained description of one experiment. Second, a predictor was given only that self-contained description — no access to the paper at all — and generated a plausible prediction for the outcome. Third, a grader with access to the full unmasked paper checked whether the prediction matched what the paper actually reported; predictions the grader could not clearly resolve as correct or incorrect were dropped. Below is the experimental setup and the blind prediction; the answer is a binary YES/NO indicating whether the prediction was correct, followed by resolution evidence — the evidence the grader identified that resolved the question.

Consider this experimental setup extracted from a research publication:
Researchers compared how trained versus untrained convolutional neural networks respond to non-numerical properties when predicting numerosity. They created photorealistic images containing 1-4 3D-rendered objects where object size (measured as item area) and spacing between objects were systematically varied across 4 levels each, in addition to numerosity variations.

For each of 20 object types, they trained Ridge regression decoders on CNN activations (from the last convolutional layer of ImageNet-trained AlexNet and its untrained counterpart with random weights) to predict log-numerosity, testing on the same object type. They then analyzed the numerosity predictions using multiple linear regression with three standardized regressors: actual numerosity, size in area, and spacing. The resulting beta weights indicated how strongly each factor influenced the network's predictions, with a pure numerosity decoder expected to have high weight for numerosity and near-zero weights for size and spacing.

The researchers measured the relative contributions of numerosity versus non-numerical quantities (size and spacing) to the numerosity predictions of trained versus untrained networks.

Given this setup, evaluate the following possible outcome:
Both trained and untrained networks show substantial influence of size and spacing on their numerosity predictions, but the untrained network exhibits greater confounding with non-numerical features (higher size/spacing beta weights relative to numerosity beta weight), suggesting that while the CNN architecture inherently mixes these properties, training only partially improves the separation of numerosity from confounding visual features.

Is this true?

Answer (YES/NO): NO